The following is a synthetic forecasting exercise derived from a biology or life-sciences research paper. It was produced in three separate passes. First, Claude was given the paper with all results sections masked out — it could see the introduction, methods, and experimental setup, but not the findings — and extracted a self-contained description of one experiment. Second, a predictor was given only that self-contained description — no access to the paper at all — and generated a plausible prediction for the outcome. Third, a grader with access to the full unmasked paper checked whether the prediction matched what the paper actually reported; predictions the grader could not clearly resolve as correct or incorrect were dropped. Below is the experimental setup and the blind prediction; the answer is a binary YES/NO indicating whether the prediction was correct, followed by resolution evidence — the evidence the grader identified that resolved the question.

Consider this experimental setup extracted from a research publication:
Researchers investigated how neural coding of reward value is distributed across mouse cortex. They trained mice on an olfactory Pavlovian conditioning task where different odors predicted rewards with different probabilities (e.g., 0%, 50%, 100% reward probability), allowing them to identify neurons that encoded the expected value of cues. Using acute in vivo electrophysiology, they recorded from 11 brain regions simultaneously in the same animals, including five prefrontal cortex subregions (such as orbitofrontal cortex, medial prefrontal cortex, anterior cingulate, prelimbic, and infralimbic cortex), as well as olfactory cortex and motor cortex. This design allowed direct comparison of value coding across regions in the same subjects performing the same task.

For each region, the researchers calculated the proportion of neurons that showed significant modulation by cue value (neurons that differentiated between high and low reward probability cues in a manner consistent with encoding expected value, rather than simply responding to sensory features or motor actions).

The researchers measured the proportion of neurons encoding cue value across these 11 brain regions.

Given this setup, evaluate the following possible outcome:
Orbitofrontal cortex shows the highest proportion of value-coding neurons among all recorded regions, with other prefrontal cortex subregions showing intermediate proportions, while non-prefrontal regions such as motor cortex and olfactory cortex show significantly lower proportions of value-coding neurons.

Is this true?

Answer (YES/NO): NO